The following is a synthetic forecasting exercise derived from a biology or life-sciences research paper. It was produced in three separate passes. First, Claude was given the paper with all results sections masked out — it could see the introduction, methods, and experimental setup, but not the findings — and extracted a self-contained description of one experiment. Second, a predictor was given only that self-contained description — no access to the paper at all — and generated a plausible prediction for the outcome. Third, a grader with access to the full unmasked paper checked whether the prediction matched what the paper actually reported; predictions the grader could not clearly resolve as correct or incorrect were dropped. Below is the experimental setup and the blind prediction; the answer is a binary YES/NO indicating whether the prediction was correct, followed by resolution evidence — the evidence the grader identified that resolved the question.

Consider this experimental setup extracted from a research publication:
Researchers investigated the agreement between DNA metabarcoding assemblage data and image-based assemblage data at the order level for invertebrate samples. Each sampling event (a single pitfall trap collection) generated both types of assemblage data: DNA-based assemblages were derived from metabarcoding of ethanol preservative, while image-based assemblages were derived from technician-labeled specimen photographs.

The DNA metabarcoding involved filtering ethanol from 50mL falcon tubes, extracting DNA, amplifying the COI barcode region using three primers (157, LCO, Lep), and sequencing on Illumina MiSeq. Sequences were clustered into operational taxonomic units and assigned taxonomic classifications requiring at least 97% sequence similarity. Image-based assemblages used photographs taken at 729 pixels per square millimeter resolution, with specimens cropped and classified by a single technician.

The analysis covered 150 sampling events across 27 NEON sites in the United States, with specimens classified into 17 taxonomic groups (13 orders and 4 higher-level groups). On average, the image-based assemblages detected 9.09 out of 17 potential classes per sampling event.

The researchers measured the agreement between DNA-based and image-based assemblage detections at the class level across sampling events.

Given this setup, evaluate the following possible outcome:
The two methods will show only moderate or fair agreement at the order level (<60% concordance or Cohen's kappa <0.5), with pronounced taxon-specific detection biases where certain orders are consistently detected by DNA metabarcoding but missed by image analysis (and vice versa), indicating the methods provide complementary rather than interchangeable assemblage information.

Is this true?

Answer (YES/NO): YES